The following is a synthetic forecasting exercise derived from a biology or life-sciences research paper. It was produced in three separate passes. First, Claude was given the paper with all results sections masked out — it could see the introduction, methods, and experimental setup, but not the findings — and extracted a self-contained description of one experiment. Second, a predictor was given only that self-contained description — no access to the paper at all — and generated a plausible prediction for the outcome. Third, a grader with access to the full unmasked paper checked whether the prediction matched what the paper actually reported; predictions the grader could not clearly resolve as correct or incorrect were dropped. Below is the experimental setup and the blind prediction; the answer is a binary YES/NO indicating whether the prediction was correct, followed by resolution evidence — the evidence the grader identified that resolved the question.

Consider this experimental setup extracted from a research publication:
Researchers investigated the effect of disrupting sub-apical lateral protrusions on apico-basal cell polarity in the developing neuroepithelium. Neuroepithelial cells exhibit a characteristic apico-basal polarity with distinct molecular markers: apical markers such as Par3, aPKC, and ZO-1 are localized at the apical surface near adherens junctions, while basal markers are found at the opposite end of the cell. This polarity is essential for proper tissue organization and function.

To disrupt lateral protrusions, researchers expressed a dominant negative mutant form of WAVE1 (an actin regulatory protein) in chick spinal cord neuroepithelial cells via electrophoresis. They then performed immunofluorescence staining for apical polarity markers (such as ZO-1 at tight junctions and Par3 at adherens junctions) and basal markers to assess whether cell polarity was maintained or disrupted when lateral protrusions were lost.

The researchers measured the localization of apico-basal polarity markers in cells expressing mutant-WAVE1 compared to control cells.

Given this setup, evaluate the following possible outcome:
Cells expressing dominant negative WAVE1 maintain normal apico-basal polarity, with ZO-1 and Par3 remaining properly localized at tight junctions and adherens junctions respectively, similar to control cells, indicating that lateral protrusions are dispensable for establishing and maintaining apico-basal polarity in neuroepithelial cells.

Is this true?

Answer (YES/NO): YES